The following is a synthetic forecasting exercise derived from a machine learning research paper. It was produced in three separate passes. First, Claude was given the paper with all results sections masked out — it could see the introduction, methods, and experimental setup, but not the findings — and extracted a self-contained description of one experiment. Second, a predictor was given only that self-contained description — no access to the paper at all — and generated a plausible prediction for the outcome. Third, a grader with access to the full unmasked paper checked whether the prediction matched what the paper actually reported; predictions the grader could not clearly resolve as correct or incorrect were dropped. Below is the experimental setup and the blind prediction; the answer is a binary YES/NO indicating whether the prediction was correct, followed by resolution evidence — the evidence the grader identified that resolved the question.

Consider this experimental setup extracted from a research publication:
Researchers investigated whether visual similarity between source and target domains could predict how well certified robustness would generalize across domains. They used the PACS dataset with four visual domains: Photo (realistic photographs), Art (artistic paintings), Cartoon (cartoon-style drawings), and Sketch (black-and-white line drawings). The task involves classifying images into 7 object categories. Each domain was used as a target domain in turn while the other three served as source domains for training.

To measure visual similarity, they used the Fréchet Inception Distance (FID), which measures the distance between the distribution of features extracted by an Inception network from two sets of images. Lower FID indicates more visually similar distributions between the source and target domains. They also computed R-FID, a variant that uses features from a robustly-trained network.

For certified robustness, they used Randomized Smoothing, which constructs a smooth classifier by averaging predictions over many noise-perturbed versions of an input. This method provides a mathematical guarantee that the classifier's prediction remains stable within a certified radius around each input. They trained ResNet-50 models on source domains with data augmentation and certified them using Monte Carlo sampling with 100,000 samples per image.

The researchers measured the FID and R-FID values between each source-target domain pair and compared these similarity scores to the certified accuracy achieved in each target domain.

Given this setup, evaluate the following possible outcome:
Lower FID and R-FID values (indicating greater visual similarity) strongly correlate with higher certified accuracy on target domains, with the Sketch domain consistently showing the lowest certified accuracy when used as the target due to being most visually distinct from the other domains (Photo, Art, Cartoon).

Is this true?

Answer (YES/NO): NO